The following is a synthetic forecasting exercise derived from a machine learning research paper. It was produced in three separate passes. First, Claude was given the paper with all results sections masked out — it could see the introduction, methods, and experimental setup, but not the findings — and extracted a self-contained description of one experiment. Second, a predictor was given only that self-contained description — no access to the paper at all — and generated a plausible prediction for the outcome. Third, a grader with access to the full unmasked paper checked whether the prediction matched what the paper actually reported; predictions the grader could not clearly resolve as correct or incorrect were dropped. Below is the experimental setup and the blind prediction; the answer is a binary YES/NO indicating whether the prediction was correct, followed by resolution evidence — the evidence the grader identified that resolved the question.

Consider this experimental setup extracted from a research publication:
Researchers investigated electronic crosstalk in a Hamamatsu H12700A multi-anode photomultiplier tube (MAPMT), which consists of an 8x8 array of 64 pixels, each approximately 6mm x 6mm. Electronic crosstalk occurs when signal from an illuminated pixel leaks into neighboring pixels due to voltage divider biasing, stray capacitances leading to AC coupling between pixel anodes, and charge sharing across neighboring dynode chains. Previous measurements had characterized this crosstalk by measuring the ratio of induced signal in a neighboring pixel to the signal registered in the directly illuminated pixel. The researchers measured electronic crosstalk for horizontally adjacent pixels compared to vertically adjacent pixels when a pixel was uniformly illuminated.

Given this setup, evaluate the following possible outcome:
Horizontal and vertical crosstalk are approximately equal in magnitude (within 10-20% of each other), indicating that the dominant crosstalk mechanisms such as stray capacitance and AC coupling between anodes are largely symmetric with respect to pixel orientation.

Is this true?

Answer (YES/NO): NO